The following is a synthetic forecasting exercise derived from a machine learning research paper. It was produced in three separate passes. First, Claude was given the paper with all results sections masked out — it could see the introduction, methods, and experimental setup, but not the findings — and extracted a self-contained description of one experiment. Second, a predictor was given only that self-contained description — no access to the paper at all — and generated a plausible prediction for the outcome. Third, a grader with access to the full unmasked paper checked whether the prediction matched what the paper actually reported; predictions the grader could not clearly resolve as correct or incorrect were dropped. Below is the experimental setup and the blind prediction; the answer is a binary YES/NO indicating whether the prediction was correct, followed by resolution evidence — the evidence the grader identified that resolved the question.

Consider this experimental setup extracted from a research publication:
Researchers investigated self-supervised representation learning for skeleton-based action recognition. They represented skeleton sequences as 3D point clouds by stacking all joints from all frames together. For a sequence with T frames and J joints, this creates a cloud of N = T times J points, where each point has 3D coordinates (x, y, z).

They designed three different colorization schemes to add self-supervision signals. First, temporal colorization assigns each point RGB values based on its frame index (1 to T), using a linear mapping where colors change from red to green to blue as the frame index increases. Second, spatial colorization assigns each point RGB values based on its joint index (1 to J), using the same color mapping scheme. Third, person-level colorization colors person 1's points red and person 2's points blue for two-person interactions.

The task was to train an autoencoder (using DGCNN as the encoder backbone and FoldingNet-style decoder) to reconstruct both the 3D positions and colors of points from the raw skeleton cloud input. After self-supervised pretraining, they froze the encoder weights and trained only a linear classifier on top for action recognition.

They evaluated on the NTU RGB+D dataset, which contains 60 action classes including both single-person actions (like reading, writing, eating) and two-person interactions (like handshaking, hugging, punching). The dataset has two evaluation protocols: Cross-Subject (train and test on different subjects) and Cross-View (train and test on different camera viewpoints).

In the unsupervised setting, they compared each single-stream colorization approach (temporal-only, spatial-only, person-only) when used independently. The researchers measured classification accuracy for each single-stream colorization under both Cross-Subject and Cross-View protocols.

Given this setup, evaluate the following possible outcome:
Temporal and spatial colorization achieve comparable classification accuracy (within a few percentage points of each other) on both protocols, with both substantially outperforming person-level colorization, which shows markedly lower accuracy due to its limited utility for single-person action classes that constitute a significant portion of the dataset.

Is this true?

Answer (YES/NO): NO